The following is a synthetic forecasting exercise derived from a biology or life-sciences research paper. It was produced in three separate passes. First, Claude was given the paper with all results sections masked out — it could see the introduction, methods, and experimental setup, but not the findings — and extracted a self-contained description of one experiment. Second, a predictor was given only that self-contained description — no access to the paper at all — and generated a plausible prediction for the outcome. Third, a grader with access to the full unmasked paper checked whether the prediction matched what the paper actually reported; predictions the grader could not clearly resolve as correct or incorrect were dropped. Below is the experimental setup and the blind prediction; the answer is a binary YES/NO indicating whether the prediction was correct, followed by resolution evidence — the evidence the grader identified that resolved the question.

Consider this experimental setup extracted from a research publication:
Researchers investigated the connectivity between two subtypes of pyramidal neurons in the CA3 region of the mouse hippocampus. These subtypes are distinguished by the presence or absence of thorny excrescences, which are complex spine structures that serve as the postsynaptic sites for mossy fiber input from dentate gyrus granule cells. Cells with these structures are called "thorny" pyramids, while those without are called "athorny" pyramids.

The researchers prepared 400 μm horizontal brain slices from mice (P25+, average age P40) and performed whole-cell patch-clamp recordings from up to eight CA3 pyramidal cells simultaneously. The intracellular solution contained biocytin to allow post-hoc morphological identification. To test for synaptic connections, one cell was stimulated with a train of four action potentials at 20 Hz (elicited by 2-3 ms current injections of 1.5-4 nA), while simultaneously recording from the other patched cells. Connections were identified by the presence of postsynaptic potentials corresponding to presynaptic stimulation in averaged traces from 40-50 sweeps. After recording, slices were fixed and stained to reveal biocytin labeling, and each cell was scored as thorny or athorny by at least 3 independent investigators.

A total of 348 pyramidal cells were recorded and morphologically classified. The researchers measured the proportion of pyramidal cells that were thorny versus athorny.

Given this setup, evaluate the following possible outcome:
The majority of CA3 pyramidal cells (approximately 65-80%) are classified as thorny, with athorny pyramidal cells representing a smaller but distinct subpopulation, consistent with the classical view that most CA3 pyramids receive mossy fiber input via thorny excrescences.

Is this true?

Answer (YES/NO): YES